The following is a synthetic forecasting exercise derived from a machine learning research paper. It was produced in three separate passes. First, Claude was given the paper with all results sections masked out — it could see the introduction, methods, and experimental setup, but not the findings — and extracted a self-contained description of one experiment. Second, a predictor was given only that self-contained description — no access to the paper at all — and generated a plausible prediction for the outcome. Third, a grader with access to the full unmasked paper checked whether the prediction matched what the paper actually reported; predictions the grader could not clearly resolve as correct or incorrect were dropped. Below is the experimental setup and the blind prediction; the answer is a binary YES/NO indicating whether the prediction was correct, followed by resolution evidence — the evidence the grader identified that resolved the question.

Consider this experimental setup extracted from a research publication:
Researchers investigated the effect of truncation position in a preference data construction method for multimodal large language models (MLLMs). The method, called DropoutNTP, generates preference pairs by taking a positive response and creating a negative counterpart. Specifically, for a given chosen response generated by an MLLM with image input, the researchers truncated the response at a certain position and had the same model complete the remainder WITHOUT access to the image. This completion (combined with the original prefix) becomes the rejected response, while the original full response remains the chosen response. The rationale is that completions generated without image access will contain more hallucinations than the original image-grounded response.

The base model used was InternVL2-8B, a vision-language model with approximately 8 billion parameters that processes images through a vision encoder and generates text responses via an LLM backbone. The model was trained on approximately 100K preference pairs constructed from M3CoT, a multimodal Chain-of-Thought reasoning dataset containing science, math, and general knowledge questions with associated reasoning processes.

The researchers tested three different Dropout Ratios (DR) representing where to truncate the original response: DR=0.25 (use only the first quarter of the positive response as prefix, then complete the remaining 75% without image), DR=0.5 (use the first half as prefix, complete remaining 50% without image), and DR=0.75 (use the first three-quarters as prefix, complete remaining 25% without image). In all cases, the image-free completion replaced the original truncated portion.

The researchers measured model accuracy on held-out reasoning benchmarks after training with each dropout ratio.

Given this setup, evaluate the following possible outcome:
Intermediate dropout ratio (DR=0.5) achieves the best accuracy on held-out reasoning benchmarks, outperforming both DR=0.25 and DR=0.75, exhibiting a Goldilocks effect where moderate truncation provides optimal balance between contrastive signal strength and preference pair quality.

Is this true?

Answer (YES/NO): YES